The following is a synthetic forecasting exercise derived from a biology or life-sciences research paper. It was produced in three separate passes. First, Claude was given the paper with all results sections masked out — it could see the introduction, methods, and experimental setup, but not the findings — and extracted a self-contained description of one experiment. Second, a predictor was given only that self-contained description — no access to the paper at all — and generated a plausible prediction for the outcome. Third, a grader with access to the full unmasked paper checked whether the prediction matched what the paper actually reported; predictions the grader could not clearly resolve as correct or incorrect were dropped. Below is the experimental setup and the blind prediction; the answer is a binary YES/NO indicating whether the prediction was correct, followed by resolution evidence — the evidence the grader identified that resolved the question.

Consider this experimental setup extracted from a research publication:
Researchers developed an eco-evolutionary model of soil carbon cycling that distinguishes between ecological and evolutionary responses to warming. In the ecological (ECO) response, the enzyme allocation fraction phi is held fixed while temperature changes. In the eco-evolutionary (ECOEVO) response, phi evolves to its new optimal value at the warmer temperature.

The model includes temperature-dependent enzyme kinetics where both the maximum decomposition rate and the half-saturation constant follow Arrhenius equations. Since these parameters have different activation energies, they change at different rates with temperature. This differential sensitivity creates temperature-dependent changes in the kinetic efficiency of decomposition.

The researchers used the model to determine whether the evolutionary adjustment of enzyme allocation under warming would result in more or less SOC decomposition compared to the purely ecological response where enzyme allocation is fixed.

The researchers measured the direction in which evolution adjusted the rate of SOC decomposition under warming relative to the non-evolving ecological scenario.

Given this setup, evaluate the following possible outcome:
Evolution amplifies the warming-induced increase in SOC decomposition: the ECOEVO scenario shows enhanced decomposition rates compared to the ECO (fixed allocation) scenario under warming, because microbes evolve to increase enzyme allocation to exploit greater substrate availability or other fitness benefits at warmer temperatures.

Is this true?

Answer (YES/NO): YES